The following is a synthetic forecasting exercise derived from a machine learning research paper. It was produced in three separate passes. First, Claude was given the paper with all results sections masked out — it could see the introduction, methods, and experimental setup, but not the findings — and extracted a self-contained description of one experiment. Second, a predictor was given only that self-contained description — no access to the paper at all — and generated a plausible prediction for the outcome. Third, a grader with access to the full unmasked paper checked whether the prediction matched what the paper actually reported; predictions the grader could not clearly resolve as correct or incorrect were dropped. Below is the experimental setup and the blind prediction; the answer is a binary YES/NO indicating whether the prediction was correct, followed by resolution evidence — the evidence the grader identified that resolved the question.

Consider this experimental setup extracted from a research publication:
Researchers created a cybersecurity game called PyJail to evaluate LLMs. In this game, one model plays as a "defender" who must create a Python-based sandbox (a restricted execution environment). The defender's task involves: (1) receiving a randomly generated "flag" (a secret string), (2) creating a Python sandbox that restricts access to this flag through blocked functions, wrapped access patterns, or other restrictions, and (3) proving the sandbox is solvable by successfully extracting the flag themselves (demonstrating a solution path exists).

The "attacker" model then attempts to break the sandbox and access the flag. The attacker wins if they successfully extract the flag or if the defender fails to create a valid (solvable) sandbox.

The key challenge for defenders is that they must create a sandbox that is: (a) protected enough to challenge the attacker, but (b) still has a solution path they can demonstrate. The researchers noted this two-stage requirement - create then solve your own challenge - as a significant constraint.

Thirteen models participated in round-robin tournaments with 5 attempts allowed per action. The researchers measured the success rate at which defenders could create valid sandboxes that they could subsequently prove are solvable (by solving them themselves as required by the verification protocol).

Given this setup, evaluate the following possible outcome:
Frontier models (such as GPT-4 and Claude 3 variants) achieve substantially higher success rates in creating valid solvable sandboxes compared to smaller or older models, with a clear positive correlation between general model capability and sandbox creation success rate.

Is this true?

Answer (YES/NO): NO